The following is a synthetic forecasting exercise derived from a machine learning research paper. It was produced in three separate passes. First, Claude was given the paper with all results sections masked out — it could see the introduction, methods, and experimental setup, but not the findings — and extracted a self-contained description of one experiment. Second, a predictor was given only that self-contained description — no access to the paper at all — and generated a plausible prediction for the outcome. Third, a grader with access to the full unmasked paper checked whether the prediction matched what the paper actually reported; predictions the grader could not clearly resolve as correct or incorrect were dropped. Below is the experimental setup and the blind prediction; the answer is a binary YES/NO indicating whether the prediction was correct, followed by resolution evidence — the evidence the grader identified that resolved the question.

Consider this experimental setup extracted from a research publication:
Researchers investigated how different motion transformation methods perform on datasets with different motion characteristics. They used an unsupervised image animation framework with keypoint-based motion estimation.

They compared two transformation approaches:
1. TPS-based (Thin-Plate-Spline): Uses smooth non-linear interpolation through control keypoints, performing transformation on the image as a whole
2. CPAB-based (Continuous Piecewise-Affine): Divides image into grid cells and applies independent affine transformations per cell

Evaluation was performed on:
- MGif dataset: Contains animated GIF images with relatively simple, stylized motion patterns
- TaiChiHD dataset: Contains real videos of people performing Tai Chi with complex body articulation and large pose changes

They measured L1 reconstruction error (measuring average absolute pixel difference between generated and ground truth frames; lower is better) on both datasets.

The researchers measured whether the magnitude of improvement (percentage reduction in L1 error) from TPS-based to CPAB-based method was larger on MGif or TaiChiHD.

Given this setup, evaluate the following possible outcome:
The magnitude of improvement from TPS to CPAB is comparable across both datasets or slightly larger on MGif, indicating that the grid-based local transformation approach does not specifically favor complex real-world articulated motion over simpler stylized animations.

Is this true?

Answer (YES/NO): NO